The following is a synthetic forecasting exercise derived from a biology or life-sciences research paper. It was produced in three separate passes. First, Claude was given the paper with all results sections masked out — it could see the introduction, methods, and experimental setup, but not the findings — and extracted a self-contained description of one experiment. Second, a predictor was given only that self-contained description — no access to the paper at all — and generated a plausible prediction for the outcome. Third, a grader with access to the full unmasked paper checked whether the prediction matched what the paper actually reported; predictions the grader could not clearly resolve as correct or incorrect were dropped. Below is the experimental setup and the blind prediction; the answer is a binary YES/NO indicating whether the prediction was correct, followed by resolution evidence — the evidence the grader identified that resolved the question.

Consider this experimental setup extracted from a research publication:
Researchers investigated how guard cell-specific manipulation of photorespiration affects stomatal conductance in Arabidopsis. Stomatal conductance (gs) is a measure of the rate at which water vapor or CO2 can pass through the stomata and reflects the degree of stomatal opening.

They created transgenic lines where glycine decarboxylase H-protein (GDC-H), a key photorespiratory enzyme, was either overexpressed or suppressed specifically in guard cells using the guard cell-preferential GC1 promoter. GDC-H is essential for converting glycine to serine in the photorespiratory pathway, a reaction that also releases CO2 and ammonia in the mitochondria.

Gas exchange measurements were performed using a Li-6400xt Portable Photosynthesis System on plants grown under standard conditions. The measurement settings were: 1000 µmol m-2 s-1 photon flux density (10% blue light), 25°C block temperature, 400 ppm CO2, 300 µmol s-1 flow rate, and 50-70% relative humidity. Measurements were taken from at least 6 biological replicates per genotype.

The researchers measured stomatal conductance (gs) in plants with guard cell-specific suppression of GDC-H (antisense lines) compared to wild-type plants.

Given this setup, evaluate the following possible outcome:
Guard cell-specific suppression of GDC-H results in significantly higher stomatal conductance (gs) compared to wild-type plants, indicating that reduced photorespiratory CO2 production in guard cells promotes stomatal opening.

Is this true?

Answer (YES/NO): NO